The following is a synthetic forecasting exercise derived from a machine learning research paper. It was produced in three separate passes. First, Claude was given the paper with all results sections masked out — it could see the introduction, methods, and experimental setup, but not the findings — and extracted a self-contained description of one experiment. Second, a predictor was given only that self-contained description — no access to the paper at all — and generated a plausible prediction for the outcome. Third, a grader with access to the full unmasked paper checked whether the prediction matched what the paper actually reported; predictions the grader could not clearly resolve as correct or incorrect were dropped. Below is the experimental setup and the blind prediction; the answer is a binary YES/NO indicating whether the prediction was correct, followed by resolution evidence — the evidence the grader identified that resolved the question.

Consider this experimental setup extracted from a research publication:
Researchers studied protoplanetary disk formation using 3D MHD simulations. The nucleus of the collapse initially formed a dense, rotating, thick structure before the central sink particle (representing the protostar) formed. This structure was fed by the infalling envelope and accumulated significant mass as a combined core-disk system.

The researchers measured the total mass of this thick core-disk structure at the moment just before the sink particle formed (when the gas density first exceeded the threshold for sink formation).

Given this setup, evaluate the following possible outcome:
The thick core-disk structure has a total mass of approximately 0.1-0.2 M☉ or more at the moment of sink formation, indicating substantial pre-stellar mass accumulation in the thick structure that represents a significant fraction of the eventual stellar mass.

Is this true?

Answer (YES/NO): YES